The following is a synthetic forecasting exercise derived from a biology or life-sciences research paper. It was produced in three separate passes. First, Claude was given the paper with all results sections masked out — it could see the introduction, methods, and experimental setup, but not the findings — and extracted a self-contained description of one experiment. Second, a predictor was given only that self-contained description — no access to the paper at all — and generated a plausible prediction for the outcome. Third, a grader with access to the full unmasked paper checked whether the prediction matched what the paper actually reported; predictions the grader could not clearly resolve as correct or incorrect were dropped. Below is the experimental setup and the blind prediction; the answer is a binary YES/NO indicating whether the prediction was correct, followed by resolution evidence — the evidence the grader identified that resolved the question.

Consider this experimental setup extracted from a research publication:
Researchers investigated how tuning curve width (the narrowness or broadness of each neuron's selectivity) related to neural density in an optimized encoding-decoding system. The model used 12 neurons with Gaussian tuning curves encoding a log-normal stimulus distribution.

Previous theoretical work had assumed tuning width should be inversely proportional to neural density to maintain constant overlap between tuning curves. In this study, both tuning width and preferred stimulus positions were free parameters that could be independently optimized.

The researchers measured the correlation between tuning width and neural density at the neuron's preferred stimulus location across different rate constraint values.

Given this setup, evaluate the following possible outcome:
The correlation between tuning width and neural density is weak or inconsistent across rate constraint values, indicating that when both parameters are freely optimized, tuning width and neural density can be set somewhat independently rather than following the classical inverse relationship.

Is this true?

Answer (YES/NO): NO